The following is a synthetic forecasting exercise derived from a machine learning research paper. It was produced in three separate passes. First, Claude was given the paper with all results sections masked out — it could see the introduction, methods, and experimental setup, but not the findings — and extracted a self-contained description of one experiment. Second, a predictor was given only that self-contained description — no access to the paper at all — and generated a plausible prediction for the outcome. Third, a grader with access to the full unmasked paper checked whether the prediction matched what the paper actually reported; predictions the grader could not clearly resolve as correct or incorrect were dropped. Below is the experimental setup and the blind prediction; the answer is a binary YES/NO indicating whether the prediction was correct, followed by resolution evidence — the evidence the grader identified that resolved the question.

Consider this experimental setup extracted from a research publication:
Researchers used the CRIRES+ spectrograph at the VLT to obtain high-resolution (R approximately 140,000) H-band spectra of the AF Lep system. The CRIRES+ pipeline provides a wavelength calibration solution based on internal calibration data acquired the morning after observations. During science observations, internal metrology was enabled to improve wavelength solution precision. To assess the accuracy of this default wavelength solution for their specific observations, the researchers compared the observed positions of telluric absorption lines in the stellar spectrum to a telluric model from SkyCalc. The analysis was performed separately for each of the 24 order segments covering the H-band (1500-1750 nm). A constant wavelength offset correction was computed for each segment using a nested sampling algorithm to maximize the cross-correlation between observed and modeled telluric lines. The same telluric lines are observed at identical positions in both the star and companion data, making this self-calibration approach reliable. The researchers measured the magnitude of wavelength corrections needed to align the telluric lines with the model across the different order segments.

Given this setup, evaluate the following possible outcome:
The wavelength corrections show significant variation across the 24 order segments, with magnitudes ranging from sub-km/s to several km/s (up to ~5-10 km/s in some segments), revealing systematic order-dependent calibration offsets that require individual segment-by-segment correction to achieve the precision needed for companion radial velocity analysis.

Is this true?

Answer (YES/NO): NO